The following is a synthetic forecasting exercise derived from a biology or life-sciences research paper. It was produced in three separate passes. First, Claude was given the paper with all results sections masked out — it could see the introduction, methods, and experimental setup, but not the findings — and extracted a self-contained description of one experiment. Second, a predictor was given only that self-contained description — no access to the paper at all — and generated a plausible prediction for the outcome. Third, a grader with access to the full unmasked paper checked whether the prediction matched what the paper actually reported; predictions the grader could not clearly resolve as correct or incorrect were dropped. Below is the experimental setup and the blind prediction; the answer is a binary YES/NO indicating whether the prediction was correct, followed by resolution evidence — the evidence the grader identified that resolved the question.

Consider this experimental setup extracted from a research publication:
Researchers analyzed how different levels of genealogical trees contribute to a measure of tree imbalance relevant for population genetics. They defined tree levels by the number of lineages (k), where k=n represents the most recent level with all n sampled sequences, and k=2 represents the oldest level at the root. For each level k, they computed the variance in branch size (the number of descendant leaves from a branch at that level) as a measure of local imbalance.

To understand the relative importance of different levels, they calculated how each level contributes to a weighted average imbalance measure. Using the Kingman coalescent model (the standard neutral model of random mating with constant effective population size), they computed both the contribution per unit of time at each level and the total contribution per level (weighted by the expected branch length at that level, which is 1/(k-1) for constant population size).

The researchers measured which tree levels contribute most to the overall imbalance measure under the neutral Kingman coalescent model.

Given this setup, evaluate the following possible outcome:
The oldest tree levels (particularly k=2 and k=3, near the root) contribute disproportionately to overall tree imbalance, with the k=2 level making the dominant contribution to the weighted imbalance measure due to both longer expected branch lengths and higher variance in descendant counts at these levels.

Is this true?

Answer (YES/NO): YES